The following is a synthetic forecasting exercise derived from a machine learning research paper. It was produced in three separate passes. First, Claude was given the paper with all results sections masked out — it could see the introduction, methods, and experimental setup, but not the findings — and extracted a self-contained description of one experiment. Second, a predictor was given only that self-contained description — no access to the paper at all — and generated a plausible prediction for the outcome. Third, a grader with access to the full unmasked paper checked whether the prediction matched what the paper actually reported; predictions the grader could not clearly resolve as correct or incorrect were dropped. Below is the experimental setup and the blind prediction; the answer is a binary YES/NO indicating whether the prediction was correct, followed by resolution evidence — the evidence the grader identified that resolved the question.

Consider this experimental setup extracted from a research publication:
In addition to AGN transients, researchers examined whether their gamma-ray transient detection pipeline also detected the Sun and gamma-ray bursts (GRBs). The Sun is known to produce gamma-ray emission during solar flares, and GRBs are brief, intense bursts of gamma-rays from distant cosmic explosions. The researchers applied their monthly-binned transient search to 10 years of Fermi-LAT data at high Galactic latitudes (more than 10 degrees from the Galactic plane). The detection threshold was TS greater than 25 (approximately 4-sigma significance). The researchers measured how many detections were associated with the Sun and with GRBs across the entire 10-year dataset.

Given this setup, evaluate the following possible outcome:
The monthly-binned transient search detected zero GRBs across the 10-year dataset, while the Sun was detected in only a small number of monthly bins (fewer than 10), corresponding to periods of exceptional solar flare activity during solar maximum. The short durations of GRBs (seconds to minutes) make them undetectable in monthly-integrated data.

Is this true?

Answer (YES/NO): NO